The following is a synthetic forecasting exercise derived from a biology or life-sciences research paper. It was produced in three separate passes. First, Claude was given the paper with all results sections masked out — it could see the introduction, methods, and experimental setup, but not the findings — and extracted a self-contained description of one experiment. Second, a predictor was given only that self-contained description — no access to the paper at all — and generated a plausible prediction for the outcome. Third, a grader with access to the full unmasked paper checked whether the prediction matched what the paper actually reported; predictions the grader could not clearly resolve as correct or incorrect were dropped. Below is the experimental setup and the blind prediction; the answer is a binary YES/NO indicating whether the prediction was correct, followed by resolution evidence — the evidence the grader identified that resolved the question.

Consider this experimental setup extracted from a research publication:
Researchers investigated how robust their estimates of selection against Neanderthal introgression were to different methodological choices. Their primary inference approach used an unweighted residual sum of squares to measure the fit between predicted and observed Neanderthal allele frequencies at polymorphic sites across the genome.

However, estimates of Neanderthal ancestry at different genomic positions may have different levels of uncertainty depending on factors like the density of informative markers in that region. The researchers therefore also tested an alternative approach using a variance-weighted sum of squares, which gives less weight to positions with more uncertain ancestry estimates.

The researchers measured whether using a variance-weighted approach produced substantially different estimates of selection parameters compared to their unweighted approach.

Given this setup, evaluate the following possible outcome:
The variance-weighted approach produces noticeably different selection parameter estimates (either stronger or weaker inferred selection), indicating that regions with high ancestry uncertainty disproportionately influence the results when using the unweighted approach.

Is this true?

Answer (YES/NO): NO